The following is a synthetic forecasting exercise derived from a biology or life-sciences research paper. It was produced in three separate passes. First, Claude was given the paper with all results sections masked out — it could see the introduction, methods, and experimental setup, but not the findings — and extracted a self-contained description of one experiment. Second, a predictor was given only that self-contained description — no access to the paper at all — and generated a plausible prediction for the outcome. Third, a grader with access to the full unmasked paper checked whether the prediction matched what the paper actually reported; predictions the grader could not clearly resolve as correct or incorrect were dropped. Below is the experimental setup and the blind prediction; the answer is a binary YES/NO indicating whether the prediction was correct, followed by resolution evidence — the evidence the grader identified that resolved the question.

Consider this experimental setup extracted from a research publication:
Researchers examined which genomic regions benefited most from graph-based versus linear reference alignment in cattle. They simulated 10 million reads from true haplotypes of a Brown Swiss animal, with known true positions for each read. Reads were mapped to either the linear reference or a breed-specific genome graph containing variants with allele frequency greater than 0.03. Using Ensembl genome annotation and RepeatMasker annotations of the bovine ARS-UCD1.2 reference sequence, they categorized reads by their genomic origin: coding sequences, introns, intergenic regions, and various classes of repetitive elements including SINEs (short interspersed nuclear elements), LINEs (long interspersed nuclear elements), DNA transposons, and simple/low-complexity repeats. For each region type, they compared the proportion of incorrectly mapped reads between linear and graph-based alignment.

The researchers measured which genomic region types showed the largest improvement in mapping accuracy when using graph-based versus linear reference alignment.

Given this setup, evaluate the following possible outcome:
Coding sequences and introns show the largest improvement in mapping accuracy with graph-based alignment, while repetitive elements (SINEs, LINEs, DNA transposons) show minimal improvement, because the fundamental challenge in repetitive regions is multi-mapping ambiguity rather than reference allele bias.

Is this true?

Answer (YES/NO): NO